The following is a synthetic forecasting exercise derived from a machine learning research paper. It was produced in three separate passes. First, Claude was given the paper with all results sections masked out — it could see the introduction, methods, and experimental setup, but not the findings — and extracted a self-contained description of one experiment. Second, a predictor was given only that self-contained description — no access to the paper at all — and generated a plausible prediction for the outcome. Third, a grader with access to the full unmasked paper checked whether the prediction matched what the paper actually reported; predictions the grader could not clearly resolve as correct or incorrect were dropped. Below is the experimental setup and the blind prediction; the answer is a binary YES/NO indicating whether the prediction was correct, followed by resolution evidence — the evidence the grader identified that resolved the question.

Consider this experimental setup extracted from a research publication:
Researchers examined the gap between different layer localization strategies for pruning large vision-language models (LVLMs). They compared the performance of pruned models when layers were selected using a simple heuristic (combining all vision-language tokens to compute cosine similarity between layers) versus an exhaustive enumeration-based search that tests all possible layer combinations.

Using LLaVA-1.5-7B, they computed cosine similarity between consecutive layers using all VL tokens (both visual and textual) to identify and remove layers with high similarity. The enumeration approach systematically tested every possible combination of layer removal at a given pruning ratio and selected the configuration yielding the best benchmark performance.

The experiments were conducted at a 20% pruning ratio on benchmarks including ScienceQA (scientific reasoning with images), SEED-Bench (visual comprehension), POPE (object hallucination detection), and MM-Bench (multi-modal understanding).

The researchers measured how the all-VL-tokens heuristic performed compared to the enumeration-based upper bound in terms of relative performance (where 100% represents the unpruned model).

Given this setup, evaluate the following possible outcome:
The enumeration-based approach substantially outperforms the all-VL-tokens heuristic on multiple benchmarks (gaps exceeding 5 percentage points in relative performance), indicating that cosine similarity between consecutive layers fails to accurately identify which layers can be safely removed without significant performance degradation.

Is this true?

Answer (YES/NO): YES